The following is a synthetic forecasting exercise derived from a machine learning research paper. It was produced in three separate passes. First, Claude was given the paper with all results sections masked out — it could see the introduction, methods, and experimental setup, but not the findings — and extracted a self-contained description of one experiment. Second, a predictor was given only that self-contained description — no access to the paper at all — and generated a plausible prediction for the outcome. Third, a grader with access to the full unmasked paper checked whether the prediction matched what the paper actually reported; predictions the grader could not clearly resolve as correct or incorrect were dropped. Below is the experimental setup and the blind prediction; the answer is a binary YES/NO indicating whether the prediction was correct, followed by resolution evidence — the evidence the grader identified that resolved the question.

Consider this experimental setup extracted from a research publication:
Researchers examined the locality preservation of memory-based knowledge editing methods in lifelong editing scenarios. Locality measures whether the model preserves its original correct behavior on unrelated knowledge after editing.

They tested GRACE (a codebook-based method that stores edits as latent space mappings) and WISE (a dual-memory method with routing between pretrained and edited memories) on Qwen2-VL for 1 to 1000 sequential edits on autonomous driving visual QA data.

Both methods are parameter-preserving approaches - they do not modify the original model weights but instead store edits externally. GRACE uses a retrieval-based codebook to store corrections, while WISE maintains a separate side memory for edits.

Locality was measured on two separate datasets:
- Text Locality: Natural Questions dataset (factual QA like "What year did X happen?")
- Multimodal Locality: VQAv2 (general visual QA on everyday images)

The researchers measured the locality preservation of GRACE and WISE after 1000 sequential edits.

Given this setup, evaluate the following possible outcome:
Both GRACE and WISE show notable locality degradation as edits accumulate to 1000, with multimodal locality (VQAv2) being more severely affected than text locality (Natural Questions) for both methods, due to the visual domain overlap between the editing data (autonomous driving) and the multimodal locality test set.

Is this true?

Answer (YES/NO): NO